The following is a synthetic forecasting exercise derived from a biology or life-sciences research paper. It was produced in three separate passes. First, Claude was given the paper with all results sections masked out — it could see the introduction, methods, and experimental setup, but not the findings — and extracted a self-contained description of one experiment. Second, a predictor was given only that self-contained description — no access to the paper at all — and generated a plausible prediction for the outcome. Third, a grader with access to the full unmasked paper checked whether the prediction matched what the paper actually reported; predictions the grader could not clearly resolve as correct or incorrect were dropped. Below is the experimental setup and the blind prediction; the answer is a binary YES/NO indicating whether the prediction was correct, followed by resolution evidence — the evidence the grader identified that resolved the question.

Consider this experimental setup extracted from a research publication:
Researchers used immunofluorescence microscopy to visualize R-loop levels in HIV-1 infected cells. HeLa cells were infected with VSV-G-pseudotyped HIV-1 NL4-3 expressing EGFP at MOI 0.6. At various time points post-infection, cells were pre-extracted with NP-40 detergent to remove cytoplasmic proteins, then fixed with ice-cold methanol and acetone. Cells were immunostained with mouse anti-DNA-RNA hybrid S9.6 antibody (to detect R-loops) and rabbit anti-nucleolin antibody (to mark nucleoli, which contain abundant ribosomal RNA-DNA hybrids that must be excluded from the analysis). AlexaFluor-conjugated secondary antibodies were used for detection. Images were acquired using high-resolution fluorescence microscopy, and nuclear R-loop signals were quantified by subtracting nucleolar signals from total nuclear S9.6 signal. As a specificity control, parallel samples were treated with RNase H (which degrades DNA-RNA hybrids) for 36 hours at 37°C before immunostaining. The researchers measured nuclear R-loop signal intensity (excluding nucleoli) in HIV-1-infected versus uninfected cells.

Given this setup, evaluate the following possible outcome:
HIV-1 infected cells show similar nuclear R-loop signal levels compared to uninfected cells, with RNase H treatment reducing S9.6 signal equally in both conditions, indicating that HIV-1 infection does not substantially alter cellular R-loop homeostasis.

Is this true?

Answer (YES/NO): NO